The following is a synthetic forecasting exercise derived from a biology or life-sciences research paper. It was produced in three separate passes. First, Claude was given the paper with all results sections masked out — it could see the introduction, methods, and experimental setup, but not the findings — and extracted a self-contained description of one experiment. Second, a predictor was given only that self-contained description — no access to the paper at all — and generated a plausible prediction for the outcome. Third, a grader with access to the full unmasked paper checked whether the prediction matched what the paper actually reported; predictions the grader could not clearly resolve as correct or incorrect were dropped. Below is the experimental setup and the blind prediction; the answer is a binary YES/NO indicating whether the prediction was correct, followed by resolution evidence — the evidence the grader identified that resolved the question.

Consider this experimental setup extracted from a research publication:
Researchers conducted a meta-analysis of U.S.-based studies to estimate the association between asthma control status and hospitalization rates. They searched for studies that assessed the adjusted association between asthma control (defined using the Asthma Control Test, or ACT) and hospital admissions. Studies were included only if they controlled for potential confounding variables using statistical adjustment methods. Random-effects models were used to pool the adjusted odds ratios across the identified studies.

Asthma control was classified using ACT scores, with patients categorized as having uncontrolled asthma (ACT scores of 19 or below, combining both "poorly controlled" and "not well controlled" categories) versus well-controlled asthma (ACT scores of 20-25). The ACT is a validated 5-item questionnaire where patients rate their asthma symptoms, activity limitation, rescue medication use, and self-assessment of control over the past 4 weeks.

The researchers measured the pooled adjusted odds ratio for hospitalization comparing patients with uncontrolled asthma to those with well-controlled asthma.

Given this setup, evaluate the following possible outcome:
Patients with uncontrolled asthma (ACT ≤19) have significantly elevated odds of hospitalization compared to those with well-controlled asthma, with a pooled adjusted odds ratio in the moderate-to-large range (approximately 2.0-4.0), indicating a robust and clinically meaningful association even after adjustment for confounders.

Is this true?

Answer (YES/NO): NO